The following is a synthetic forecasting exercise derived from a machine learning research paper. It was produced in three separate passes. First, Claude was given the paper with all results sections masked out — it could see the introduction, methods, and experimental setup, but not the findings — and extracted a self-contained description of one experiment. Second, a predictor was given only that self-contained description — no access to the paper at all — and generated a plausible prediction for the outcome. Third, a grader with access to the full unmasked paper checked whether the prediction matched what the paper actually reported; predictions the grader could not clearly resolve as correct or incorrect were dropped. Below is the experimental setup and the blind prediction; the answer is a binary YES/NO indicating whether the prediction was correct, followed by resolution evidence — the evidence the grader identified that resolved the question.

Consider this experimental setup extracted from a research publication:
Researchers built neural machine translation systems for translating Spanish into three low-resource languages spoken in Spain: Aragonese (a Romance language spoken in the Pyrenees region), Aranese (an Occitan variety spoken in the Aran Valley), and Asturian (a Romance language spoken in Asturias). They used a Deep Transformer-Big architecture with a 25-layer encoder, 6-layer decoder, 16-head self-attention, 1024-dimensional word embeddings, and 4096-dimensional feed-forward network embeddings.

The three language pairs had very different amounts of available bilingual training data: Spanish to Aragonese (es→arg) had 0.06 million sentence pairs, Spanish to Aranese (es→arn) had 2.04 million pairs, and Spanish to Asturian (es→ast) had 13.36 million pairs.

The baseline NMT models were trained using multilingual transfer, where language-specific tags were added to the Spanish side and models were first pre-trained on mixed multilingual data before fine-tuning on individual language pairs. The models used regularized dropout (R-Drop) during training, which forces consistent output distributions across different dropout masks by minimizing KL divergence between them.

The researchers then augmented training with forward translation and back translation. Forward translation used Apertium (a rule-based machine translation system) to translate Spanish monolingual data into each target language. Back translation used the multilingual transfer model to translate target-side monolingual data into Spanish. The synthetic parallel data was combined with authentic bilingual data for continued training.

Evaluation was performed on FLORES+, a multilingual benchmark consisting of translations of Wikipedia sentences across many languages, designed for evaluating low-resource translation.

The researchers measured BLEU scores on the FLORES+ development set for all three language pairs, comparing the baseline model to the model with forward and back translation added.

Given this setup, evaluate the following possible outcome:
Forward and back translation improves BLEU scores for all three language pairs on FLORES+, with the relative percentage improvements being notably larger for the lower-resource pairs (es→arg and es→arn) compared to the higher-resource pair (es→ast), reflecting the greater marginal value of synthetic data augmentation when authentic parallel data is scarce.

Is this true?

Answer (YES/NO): NO